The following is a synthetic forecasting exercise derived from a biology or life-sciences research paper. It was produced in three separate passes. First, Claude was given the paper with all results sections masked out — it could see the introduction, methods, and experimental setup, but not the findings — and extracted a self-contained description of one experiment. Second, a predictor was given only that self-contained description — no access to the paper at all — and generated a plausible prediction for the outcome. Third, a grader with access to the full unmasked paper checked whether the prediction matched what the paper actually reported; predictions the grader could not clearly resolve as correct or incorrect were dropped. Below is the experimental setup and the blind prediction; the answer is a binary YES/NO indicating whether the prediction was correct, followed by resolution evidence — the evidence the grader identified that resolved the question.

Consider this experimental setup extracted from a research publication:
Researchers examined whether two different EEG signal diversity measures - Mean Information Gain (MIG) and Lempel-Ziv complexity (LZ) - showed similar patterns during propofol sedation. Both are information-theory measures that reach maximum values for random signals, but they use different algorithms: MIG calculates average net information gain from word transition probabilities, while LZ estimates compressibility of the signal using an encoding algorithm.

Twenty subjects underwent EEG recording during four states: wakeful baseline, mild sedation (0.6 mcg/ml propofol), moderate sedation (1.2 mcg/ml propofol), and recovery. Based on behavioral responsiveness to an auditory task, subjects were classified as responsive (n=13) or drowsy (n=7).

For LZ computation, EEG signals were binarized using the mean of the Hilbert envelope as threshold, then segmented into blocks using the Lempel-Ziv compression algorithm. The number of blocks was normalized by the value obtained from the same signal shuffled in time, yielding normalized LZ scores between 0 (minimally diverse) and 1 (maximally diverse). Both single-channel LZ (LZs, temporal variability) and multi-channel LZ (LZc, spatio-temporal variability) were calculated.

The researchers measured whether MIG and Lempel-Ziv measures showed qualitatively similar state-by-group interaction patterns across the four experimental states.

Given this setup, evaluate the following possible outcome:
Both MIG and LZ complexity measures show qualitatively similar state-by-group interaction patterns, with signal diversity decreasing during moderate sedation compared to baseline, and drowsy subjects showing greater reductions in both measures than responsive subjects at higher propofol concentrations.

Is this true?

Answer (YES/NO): NO